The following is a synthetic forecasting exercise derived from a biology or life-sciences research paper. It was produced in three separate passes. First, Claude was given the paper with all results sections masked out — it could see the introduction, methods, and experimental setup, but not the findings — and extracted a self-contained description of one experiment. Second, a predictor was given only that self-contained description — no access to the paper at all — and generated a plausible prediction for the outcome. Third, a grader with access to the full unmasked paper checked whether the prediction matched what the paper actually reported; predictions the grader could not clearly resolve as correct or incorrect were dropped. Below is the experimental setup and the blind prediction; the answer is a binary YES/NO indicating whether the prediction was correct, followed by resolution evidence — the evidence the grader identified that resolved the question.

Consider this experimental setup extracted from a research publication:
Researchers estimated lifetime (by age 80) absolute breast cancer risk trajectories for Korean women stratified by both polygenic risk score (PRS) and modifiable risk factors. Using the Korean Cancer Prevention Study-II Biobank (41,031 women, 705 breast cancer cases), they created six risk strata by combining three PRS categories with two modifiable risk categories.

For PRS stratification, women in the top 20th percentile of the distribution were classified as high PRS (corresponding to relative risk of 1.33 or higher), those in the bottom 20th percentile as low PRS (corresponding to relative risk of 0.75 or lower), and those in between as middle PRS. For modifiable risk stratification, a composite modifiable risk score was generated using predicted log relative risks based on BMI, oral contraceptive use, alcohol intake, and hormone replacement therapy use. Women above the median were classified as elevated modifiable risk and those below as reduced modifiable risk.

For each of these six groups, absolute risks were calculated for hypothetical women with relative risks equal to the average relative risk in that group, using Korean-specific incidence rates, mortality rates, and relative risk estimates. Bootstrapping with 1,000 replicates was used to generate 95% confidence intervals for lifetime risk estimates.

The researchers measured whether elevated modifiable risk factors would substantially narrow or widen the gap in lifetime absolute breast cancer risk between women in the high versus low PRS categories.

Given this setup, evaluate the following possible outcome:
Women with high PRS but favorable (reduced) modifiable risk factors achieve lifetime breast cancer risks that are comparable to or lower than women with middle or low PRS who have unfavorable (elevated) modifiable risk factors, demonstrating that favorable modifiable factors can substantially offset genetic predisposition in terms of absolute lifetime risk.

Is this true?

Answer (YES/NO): YES